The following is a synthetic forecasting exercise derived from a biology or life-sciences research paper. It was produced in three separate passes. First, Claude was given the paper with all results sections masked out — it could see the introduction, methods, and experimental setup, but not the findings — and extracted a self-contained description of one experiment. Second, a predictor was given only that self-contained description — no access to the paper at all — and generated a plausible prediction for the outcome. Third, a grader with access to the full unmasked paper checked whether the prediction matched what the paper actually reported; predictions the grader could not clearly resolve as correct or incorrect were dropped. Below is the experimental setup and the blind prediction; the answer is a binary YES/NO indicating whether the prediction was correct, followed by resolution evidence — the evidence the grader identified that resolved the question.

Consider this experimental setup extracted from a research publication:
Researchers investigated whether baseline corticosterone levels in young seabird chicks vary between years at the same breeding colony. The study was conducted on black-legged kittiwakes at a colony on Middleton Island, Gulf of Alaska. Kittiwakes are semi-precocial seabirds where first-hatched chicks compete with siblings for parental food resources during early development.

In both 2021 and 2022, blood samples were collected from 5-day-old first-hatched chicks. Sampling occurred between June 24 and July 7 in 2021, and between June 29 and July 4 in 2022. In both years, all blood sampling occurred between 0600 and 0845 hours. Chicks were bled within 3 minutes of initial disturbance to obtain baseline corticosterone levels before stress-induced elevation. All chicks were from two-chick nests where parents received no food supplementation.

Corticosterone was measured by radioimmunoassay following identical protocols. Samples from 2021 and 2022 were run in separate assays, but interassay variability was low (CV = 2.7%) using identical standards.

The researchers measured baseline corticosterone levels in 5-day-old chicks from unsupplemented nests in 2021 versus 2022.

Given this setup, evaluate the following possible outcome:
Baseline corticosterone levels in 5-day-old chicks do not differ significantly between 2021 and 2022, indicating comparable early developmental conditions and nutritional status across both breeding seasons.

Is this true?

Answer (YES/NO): NO